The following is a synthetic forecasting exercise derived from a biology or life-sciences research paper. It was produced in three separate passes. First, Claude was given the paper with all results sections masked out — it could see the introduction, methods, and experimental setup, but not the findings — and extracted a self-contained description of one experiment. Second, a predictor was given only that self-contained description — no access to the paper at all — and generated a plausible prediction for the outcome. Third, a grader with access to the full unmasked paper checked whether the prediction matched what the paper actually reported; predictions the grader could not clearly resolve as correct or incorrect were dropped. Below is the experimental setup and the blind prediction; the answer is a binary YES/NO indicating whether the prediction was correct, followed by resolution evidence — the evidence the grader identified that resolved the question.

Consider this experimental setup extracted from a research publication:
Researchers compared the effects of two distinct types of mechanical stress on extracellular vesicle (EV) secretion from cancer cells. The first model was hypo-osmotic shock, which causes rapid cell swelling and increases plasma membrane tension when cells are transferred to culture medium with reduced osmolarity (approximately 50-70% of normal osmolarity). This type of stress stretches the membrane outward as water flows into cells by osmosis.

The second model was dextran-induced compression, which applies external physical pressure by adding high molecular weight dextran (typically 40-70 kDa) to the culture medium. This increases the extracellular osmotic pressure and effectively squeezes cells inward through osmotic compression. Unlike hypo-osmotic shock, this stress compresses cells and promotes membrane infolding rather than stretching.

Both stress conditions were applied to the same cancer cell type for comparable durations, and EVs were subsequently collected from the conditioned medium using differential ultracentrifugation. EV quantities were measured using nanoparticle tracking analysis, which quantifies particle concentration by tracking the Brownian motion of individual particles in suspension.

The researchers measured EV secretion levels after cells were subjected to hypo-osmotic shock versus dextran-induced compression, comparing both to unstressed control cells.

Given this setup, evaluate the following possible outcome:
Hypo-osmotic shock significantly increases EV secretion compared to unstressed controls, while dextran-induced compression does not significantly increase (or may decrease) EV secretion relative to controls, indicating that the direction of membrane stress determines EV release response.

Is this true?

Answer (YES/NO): NO